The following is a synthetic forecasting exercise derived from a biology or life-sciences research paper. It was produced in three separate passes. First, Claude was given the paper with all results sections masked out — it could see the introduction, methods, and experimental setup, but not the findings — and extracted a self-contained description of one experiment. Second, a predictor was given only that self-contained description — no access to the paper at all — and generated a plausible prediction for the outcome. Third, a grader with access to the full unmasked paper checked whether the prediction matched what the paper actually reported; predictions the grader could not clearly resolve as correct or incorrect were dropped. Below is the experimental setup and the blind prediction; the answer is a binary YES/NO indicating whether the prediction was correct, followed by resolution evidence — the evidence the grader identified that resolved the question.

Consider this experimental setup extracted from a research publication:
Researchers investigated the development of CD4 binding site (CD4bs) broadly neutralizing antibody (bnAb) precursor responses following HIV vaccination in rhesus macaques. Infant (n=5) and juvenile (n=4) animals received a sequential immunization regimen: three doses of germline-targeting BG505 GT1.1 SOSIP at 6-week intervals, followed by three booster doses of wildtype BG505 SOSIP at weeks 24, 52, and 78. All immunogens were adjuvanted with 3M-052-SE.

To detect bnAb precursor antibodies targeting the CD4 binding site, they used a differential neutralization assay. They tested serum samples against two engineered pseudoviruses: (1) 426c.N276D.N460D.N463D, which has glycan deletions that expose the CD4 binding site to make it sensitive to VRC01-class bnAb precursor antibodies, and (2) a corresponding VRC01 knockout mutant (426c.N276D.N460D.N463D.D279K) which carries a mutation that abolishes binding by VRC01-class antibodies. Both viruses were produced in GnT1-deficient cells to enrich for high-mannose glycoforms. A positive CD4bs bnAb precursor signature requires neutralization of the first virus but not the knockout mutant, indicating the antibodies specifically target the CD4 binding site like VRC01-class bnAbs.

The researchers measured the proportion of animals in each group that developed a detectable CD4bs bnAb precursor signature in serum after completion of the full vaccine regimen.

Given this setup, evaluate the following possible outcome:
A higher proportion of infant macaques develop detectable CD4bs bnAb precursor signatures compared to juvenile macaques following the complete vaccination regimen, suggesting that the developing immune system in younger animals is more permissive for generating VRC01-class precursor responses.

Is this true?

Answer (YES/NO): YES